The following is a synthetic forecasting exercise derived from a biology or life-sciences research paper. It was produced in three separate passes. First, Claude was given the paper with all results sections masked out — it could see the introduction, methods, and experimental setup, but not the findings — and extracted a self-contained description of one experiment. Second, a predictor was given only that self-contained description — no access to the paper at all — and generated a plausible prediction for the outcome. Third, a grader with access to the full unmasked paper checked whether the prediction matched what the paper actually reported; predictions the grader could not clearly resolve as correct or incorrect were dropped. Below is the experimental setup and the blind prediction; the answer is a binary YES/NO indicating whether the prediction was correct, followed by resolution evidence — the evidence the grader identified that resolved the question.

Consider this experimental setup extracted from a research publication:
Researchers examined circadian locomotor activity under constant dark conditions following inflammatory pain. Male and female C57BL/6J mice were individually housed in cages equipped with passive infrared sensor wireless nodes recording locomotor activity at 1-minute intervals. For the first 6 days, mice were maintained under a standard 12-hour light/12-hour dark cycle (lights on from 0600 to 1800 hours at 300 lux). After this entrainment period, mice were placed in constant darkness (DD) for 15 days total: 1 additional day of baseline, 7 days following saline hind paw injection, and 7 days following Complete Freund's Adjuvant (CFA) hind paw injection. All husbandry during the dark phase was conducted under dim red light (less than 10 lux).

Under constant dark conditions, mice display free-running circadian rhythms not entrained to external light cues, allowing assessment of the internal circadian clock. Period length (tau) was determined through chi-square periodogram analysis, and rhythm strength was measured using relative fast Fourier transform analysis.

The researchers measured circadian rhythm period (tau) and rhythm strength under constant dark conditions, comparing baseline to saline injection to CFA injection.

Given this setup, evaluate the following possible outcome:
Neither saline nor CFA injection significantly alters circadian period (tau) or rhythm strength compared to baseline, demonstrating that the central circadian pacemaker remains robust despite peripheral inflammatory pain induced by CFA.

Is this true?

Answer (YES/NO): NO